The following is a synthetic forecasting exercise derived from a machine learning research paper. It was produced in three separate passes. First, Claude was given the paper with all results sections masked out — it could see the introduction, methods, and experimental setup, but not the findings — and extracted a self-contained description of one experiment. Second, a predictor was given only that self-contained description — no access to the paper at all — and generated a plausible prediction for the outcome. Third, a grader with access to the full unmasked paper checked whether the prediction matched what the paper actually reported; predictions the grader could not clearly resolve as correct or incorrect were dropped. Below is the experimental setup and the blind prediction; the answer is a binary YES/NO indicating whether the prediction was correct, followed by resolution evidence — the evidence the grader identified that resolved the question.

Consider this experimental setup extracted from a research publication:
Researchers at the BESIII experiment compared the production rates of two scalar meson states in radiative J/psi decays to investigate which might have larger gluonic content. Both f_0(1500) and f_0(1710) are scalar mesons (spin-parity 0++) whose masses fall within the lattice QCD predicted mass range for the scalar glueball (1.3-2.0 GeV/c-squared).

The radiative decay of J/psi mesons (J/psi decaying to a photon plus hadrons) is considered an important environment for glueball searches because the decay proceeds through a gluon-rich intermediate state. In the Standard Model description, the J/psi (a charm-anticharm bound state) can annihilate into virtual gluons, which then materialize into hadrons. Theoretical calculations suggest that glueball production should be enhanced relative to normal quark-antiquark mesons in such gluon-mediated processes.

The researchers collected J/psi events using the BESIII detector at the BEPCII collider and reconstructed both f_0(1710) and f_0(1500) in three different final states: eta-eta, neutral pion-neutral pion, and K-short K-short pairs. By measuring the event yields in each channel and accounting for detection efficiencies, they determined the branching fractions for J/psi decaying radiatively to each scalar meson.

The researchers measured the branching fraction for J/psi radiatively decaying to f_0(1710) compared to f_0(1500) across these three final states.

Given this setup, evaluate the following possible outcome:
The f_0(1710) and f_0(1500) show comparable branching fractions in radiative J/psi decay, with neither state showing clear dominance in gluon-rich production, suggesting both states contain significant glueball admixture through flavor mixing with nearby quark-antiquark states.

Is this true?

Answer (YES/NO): NO